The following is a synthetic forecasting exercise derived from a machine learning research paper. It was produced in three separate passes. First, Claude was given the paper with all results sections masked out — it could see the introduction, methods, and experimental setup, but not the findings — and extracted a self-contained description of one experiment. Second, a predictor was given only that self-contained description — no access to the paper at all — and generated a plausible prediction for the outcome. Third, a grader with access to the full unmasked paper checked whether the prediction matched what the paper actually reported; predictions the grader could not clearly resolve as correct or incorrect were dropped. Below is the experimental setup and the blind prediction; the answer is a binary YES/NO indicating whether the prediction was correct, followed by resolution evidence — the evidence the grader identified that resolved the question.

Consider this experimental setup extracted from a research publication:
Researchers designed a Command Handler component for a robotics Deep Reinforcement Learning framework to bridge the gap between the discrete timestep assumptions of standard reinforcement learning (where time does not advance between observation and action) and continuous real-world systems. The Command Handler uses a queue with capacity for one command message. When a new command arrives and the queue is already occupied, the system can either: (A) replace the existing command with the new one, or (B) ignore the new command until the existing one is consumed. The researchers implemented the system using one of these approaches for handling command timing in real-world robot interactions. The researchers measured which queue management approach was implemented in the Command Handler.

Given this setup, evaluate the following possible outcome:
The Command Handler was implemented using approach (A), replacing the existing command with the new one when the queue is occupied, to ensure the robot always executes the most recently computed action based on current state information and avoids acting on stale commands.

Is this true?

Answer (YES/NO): NO